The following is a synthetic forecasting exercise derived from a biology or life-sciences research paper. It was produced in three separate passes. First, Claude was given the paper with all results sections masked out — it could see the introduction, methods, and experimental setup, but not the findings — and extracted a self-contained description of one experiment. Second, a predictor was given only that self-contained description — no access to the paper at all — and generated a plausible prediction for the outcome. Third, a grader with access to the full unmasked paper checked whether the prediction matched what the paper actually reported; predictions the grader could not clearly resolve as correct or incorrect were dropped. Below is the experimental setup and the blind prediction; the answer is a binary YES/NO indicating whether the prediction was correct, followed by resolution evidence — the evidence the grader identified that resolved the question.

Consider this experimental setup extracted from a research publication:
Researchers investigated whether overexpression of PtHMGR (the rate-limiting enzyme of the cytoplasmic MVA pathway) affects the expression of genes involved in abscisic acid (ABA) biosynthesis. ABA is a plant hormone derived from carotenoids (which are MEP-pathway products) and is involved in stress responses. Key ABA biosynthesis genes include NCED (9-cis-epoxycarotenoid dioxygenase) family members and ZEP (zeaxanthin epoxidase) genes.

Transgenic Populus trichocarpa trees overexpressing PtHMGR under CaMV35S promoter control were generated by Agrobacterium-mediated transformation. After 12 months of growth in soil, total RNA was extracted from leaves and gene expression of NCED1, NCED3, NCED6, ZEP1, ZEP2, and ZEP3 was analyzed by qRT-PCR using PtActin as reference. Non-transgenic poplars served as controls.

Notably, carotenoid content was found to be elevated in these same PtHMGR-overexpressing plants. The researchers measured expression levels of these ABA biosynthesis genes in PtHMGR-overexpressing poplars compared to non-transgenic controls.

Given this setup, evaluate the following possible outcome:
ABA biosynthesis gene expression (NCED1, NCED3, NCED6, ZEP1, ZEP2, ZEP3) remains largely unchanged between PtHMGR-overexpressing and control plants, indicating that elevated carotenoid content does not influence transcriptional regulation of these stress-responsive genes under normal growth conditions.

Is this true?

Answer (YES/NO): NO